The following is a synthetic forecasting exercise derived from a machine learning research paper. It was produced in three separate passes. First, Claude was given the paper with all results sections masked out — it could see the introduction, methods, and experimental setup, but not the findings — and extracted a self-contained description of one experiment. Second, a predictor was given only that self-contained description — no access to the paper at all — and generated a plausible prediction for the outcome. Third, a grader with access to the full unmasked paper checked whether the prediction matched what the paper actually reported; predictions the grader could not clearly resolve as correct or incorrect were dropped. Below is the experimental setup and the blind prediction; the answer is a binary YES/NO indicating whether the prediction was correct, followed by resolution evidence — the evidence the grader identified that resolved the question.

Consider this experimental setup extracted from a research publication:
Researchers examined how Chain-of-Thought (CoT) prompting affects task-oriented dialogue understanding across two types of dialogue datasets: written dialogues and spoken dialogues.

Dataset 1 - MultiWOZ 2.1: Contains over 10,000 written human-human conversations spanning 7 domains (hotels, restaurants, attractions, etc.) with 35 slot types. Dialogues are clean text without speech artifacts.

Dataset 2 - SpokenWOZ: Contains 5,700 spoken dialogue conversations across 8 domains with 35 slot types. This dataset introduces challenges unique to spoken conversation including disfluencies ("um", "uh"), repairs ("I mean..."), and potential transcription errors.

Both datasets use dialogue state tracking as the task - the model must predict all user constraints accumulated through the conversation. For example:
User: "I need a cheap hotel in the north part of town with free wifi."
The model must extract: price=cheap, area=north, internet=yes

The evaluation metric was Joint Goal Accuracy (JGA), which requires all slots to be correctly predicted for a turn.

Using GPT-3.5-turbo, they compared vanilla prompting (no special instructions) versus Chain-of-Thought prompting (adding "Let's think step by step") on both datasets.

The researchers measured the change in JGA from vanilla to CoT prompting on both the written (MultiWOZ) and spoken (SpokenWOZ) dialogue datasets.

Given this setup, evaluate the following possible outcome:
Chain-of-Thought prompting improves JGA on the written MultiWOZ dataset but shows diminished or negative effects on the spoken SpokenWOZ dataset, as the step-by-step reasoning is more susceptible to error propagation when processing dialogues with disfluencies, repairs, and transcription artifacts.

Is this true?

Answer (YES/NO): NO